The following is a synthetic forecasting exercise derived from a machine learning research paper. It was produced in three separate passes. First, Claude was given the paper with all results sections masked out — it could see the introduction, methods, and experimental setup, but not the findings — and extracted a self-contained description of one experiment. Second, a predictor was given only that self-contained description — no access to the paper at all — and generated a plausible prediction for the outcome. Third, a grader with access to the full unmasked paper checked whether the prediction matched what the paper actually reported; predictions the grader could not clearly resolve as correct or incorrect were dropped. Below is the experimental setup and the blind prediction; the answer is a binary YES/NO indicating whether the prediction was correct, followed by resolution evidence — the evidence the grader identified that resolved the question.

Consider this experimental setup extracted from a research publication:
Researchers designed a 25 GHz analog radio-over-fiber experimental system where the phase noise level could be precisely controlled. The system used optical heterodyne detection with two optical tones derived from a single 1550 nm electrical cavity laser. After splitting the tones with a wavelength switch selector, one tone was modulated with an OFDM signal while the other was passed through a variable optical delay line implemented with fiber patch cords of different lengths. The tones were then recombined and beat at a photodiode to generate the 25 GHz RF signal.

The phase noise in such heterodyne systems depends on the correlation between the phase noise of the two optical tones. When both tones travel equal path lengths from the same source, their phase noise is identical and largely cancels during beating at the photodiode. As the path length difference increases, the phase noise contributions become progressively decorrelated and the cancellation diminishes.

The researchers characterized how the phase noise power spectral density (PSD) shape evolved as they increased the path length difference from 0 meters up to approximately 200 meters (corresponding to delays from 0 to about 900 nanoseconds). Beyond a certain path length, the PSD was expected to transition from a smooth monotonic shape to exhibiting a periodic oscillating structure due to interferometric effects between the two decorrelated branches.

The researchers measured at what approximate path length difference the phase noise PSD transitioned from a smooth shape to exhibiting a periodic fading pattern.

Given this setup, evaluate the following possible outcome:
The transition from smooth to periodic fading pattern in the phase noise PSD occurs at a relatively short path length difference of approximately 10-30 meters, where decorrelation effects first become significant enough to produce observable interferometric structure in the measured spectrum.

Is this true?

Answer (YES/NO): YES